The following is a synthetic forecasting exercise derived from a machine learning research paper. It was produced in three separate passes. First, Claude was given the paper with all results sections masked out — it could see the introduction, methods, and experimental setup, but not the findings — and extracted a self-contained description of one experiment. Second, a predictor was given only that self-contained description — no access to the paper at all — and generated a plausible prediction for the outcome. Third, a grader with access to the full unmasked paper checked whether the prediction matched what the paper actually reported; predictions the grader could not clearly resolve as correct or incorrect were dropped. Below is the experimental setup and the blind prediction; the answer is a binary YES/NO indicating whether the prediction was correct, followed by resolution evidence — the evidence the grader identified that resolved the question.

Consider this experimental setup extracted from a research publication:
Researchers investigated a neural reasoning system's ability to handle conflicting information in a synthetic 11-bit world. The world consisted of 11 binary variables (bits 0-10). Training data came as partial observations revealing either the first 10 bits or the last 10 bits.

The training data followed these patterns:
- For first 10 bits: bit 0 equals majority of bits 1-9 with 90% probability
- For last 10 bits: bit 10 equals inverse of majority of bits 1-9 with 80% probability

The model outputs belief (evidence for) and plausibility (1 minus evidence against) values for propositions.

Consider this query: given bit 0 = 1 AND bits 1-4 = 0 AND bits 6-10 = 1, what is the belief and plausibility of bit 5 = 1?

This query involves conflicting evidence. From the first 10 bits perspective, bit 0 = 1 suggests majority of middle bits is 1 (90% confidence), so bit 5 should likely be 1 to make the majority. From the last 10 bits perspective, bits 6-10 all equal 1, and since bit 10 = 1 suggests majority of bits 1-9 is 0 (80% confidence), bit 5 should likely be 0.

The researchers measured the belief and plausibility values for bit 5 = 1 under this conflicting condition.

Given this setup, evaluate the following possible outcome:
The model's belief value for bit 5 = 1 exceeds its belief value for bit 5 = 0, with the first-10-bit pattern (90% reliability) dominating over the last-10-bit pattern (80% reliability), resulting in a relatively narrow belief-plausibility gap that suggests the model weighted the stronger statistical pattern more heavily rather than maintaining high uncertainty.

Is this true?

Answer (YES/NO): YES